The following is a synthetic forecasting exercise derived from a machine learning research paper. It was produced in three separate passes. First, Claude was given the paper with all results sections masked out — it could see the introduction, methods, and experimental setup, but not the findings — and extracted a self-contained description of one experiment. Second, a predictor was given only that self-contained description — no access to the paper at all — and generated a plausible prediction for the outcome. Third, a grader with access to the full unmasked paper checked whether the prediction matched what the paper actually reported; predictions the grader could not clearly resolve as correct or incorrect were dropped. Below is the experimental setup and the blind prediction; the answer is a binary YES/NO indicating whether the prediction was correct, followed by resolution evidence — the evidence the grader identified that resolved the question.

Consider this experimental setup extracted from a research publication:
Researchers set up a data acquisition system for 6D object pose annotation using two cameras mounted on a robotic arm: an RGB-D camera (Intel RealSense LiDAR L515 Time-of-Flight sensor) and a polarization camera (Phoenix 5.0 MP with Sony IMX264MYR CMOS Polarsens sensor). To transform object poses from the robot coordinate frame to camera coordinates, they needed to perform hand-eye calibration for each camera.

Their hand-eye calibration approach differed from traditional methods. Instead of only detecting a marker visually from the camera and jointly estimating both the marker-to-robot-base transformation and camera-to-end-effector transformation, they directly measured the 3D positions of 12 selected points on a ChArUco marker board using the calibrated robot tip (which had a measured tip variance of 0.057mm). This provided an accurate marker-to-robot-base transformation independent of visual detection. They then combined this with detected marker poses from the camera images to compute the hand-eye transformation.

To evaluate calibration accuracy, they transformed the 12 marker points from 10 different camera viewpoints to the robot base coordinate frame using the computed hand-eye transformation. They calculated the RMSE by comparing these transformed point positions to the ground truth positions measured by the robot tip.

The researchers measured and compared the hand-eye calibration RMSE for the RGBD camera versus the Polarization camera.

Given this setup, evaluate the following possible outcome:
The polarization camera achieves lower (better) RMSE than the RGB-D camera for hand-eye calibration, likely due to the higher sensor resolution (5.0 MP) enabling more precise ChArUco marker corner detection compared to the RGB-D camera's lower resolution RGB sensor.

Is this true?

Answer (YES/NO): YES